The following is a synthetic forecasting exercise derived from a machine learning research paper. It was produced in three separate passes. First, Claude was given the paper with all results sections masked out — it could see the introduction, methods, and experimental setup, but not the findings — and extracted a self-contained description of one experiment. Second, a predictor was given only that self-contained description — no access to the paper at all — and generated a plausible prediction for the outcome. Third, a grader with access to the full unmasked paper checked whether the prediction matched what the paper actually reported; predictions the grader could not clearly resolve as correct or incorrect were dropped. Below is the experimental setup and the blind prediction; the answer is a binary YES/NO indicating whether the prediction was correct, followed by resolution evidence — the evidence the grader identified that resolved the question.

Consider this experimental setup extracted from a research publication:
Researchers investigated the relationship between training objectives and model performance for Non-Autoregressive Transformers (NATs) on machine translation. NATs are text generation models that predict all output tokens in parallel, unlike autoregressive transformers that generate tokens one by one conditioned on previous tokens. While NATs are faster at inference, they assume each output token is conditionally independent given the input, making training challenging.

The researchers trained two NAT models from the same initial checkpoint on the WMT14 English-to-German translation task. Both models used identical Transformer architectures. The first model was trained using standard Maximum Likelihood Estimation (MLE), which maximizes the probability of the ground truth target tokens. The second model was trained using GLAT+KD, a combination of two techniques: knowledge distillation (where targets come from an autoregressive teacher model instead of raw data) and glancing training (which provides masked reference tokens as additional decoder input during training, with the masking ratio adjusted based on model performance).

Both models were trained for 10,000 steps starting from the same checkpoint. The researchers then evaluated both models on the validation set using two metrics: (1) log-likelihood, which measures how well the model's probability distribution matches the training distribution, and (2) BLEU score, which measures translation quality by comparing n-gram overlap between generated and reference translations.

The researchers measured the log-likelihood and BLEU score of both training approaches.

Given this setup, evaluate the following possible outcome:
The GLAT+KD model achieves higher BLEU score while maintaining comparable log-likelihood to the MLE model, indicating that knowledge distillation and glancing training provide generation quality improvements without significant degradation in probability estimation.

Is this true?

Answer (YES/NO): NO